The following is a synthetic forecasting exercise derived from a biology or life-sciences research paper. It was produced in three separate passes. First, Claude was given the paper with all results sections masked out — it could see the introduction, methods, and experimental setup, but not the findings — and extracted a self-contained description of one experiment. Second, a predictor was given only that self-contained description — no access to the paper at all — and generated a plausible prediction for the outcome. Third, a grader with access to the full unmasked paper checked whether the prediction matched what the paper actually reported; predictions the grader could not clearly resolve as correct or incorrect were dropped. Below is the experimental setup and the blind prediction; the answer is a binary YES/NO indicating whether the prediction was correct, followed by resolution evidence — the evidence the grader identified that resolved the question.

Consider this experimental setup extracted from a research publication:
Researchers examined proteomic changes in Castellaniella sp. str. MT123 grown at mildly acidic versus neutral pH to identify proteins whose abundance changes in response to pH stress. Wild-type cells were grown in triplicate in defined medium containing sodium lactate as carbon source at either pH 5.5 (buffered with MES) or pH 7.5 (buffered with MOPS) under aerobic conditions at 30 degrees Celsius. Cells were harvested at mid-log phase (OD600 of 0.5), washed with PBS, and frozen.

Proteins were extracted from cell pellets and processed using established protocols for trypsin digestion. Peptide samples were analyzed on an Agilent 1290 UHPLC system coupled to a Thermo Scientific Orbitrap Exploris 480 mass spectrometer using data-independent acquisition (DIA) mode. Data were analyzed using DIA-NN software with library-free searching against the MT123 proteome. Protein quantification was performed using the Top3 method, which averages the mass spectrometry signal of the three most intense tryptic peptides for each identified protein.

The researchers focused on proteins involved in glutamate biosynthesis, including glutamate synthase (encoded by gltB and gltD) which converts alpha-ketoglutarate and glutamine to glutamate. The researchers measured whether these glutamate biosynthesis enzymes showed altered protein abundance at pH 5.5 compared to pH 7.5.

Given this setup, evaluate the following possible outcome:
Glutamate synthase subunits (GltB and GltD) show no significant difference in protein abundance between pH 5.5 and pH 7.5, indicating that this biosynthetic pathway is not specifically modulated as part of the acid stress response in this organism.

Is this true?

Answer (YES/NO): NO